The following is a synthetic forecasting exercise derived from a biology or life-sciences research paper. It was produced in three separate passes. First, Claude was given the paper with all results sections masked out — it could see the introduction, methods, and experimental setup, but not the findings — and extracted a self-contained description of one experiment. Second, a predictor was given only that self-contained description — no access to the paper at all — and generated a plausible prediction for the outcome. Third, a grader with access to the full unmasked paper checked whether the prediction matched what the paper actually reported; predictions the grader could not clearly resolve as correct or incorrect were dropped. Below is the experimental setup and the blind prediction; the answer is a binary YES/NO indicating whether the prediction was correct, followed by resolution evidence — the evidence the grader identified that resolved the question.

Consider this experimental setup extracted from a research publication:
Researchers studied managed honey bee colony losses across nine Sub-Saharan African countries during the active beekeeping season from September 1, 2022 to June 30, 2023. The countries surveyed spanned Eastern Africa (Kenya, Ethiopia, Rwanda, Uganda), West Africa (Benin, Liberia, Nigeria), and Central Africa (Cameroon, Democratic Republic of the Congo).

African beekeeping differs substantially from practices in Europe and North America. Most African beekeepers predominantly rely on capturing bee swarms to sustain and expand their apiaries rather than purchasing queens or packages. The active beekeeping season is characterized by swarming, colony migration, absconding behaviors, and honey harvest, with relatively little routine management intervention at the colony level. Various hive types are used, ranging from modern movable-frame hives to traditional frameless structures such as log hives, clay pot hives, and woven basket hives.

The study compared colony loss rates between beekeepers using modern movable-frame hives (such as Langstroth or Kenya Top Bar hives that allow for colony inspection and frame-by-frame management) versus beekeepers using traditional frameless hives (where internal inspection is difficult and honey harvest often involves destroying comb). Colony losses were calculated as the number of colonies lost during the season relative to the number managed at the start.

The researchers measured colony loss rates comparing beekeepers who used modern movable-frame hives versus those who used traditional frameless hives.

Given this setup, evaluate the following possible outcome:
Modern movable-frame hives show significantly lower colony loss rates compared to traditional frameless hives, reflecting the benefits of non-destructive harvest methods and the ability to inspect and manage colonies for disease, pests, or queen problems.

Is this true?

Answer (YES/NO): YES